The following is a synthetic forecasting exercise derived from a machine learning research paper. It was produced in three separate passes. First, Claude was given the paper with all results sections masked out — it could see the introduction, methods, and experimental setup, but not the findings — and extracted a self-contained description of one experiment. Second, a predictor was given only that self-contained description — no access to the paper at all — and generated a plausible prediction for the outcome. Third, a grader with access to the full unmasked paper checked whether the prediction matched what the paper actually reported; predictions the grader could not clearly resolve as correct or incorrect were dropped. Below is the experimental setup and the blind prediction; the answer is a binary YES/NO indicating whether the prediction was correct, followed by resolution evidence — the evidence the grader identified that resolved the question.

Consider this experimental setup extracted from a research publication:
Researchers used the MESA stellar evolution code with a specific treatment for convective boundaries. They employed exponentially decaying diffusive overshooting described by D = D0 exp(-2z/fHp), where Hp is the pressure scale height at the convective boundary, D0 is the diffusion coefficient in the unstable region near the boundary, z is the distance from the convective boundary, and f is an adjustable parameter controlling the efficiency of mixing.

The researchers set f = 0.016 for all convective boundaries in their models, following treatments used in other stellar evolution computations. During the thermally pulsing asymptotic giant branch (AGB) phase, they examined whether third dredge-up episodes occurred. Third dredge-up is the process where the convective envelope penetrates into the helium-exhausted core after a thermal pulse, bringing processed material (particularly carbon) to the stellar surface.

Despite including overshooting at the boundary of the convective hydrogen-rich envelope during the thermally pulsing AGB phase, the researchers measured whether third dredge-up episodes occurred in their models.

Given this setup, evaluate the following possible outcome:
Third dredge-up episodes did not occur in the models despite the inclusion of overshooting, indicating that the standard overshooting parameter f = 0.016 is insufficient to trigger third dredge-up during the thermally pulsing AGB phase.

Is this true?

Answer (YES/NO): NO